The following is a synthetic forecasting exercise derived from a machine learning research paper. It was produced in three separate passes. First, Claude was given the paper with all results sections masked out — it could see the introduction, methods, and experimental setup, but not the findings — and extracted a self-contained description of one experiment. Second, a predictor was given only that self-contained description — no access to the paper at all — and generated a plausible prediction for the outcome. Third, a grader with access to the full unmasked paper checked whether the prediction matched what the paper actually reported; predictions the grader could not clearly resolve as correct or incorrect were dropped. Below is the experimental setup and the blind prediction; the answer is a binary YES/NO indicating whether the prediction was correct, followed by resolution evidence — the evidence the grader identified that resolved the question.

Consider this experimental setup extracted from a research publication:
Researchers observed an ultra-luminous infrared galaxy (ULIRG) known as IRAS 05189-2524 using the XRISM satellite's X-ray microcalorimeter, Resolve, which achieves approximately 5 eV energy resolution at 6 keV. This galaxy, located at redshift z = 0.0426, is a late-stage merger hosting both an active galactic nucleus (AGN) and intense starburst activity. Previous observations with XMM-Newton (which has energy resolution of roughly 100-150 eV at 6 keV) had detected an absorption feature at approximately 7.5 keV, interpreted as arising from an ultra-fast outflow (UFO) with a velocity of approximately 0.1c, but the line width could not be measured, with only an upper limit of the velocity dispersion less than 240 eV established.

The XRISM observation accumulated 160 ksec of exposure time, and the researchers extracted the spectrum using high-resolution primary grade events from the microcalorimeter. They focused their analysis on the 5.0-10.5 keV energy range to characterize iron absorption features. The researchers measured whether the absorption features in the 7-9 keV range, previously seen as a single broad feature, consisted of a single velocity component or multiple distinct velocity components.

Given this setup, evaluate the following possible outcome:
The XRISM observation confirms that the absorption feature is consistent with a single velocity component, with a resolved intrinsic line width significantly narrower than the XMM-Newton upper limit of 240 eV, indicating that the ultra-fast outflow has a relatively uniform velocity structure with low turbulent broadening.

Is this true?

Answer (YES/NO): NO